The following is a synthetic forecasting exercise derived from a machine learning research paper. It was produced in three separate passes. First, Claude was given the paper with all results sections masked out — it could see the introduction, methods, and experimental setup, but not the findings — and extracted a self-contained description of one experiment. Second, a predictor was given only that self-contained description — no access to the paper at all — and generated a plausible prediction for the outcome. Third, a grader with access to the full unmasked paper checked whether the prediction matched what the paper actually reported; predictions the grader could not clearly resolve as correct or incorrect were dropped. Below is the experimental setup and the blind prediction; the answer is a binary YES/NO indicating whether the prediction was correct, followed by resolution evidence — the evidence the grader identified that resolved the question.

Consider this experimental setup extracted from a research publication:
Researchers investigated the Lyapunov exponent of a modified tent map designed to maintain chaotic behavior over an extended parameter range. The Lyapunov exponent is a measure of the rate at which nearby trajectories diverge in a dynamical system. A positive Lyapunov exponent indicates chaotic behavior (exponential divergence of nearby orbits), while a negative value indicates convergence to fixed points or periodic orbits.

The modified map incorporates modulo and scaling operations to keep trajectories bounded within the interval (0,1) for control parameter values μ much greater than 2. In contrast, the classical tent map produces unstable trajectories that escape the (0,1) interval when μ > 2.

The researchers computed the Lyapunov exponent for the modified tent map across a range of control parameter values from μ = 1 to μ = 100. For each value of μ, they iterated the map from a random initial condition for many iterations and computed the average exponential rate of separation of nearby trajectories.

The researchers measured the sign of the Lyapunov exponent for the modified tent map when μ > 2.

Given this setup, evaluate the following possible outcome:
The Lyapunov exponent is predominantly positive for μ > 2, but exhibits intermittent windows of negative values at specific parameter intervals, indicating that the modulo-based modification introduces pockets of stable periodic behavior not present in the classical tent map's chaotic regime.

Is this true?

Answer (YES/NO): NO